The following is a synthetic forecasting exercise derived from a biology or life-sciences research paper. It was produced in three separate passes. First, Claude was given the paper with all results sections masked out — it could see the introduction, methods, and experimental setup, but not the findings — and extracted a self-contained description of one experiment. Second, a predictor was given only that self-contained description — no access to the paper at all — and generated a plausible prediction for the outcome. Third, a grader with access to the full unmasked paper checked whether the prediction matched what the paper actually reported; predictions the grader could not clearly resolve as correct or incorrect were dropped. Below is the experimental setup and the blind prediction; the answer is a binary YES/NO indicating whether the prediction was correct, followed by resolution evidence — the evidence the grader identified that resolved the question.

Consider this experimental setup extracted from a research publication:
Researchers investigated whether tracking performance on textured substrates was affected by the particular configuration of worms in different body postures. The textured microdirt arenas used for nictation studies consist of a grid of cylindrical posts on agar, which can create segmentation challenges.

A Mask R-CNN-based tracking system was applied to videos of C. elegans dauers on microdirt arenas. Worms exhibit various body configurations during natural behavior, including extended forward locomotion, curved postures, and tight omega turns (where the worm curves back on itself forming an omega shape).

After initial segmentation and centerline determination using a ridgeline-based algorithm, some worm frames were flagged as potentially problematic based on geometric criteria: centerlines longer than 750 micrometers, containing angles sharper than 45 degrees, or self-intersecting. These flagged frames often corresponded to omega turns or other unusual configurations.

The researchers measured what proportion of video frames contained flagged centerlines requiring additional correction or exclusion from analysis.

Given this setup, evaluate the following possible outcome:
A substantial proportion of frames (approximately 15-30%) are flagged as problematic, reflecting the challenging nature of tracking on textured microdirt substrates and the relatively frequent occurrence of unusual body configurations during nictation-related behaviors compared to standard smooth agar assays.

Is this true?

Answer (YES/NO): NO